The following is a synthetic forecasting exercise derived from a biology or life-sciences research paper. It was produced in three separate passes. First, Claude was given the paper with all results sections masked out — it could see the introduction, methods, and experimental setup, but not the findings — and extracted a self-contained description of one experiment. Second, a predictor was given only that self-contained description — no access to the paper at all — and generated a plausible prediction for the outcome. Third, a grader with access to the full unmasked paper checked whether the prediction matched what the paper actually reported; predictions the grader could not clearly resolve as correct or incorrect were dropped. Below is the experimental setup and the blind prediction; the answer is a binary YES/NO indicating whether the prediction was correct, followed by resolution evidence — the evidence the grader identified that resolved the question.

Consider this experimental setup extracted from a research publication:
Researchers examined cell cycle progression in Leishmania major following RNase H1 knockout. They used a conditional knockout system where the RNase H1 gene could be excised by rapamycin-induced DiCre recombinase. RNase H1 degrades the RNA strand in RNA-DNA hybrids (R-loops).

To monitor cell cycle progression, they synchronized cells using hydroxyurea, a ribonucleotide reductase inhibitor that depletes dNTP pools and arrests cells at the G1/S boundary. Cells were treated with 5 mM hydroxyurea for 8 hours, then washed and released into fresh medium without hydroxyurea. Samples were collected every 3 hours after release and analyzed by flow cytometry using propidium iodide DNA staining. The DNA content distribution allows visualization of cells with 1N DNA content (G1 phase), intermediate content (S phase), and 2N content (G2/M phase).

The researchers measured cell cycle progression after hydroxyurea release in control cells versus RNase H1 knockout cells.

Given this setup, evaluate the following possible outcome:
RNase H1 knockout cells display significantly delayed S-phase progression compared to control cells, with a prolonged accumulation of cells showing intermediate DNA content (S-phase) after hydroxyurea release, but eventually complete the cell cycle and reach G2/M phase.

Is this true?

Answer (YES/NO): NO